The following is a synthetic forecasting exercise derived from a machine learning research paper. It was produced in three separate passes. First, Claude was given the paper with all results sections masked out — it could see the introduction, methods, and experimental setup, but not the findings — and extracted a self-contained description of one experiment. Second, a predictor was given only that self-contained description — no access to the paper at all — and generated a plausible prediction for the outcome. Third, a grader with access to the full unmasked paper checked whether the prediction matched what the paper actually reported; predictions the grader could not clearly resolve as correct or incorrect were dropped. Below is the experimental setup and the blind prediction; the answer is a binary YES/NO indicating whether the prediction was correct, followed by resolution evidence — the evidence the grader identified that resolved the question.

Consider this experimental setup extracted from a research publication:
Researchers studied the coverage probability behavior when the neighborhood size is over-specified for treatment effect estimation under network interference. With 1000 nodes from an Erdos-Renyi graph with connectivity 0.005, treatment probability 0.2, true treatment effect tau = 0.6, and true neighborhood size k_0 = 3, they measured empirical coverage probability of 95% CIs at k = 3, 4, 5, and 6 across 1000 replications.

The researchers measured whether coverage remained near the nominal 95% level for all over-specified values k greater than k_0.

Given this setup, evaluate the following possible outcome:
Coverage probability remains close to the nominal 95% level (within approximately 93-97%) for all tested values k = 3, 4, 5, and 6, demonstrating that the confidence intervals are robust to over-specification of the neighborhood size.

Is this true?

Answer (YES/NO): YES